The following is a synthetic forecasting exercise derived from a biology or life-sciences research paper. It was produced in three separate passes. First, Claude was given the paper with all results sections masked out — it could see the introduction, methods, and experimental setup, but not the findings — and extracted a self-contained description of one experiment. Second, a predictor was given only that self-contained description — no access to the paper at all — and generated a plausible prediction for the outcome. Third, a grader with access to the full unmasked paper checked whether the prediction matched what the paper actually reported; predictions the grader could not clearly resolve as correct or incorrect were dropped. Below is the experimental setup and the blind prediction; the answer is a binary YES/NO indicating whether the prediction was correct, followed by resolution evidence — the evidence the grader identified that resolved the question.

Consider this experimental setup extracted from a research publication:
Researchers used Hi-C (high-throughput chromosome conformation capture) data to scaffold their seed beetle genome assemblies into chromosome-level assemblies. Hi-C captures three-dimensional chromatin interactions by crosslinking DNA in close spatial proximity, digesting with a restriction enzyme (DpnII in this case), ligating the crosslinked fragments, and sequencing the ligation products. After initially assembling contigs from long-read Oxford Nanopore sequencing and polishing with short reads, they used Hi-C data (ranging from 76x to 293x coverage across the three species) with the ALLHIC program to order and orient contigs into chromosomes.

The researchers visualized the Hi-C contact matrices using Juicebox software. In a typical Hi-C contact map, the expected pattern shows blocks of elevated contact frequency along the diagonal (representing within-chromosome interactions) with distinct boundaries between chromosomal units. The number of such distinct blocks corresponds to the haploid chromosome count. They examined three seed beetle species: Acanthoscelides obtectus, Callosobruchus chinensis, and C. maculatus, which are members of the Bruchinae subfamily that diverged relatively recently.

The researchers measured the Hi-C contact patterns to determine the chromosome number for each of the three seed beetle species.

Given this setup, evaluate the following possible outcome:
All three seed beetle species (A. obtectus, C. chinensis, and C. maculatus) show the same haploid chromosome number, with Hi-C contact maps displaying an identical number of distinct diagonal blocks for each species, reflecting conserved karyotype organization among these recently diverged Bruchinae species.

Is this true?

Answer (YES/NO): YES